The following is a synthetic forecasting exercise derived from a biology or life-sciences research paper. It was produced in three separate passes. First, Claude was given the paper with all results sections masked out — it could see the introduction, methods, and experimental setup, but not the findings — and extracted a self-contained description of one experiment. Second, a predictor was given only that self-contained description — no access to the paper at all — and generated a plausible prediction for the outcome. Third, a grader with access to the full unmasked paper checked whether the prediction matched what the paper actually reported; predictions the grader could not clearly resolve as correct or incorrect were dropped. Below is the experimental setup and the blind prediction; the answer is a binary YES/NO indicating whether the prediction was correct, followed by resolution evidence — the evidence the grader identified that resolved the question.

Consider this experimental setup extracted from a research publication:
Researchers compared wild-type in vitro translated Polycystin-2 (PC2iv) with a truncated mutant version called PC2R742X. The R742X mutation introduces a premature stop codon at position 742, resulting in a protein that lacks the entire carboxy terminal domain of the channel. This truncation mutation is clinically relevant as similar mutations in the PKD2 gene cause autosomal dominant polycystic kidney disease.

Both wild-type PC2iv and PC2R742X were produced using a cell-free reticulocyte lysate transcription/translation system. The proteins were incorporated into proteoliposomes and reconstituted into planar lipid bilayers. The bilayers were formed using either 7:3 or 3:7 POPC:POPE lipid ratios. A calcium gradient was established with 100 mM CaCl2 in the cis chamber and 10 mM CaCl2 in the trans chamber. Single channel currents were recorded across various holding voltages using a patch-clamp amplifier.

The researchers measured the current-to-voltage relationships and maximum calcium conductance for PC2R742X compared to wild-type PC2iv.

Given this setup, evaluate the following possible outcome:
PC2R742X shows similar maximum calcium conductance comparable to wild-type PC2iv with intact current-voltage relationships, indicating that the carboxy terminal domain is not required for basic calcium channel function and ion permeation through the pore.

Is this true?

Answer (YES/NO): YES